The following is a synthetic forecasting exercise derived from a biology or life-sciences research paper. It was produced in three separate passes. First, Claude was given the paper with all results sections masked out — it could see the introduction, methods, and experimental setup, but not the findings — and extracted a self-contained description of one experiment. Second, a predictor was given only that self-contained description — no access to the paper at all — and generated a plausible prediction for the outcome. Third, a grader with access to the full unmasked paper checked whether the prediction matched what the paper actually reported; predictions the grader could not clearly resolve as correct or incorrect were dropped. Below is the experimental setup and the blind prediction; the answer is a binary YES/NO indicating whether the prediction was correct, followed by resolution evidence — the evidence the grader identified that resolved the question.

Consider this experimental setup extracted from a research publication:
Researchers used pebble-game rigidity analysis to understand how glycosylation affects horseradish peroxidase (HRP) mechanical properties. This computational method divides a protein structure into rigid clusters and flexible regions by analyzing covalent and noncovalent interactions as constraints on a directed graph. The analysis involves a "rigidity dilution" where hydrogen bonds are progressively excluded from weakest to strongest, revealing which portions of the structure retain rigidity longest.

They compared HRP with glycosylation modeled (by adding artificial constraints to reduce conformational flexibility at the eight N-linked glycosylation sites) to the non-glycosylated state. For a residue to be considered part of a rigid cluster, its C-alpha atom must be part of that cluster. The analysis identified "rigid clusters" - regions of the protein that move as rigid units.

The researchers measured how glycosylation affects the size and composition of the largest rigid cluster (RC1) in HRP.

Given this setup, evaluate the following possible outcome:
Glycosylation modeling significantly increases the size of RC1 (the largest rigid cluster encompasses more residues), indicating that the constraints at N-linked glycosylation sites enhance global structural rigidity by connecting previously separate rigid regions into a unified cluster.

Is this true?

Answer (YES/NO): YES